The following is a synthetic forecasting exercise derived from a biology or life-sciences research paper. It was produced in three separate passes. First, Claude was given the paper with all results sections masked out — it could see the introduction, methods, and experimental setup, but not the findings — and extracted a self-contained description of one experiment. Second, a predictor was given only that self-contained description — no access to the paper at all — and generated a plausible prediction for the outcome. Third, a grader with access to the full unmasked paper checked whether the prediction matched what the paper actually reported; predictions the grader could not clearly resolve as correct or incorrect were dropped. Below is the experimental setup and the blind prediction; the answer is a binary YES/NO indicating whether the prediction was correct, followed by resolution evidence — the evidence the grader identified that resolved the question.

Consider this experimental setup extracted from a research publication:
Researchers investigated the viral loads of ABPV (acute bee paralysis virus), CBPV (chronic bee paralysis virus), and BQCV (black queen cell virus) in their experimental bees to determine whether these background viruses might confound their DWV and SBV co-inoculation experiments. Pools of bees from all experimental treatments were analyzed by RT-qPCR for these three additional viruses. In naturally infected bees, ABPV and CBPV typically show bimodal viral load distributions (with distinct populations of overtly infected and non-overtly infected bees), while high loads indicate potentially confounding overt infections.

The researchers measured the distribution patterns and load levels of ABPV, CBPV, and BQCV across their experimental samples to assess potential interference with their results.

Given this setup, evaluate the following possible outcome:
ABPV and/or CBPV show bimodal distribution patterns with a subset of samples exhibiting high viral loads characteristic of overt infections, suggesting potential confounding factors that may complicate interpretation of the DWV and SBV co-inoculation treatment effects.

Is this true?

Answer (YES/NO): NO